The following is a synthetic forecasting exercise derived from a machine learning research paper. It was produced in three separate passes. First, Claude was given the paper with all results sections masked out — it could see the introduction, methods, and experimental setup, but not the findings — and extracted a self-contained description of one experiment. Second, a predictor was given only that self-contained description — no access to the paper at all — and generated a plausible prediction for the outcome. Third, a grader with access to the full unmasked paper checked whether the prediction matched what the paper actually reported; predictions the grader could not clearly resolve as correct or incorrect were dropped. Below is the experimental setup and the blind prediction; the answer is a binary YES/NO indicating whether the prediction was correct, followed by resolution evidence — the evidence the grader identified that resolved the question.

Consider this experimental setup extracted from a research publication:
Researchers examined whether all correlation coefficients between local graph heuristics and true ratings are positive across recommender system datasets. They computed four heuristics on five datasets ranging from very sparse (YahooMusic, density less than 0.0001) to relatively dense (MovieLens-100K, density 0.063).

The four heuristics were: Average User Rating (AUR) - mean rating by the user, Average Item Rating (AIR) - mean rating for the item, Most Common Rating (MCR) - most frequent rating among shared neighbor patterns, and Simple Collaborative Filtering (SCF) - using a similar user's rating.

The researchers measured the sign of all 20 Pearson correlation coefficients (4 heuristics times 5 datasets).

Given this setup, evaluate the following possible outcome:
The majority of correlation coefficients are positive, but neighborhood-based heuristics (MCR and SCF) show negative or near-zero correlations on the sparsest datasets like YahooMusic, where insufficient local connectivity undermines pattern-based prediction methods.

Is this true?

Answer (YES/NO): NO